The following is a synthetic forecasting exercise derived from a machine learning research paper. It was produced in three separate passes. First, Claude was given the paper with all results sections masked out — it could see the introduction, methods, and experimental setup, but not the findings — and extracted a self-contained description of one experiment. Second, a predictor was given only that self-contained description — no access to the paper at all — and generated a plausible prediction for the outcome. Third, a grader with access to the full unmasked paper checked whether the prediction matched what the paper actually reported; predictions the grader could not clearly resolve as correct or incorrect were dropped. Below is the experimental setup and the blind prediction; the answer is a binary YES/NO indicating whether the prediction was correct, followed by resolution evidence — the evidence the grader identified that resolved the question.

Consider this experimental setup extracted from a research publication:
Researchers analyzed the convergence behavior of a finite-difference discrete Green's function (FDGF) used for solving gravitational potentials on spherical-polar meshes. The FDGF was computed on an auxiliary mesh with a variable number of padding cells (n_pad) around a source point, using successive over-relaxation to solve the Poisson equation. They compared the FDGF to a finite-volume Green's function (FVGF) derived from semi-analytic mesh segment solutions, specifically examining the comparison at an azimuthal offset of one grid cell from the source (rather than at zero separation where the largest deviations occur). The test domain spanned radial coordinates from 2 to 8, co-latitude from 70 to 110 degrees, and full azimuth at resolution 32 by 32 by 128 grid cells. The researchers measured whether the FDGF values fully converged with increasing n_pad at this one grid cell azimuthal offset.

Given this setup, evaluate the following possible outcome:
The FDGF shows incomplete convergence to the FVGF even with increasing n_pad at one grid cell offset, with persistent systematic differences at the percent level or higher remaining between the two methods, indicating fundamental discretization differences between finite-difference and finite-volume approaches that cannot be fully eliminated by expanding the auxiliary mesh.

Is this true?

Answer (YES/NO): YES